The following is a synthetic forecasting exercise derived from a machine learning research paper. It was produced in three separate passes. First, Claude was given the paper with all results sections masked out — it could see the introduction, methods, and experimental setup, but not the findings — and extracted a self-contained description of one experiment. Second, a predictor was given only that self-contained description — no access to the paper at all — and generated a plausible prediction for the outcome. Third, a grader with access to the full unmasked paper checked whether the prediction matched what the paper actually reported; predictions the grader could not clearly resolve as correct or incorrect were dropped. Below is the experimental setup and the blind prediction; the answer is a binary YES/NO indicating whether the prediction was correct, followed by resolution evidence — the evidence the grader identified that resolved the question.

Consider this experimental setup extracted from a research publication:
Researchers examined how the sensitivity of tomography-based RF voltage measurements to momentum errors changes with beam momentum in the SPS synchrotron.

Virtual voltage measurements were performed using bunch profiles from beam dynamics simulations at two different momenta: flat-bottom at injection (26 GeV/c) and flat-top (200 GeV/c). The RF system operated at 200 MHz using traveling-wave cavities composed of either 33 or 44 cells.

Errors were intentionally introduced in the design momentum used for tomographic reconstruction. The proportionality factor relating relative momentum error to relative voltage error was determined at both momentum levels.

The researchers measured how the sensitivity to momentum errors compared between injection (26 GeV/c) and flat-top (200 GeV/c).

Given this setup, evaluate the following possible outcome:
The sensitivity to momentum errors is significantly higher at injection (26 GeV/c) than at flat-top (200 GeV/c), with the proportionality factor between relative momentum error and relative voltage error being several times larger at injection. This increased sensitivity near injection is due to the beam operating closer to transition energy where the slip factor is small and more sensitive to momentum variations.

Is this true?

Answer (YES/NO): NO